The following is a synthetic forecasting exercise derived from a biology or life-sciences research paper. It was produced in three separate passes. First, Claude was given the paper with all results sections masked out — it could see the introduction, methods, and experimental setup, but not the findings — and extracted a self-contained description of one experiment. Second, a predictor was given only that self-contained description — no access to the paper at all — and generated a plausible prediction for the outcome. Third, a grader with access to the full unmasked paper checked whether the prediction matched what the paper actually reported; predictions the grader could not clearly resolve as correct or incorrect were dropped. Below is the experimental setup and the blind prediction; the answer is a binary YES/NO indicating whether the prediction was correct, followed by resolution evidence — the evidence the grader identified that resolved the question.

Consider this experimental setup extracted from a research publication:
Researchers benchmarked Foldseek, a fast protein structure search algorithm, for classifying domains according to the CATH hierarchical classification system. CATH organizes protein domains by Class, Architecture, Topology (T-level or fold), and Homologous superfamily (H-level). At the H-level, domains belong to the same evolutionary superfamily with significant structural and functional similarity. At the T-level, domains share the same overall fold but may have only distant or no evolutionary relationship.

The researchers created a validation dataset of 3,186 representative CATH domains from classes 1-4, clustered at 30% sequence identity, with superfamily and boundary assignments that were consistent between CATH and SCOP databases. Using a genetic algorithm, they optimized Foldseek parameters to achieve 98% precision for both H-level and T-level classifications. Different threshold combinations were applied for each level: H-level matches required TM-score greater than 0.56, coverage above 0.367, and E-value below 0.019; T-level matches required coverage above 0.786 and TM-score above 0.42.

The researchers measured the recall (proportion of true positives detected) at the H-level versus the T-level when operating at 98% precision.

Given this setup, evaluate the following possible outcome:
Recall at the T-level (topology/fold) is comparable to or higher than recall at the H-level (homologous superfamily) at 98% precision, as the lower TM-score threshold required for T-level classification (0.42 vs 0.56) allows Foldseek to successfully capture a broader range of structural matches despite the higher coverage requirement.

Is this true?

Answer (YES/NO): YES